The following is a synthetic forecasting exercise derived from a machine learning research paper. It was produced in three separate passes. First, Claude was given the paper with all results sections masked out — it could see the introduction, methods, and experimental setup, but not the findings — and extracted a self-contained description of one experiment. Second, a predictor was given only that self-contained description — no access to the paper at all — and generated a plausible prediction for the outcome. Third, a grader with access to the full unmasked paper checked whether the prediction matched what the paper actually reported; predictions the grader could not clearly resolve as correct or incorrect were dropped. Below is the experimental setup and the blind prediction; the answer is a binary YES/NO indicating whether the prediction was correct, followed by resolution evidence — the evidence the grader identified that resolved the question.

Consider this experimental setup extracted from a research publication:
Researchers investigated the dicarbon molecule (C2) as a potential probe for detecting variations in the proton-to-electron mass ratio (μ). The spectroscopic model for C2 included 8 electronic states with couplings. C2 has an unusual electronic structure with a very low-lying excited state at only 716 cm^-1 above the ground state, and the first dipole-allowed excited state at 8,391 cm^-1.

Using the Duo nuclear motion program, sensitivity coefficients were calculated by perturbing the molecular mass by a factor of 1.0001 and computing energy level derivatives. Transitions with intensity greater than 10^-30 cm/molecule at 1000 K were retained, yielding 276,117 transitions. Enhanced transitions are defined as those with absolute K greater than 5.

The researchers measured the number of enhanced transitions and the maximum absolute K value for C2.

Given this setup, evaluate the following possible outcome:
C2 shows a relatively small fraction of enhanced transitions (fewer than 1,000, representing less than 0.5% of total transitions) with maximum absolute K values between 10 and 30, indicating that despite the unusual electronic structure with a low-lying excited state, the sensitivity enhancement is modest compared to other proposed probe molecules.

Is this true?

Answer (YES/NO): NO